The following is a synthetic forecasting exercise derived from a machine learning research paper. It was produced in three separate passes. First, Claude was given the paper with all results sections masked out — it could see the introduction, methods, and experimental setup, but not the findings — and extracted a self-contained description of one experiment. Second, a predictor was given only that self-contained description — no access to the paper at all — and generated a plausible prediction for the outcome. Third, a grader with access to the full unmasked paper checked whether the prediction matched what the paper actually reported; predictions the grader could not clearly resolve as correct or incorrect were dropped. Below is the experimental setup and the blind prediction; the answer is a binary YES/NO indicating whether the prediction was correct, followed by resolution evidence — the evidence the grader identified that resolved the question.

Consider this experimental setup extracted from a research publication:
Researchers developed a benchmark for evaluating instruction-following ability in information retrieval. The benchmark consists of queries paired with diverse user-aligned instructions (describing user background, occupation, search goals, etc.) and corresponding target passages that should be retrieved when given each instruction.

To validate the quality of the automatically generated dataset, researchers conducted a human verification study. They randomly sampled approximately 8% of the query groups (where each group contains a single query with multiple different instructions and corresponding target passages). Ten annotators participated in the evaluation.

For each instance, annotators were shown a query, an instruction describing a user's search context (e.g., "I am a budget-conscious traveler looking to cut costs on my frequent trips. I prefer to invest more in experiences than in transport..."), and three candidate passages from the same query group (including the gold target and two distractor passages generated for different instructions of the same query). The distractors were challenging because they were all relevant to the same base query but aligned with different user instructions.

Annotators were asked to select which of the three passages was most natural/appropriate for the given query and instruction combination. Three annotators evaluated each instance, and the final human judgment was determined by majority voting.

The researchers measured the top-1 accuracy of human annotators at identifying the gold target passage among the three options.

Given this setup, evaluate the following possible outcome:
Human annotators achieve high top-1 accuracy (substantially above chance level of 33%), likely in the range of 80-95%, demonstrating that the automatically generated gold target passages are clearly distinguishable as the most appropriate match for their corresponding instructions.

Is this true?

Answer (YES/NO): NO